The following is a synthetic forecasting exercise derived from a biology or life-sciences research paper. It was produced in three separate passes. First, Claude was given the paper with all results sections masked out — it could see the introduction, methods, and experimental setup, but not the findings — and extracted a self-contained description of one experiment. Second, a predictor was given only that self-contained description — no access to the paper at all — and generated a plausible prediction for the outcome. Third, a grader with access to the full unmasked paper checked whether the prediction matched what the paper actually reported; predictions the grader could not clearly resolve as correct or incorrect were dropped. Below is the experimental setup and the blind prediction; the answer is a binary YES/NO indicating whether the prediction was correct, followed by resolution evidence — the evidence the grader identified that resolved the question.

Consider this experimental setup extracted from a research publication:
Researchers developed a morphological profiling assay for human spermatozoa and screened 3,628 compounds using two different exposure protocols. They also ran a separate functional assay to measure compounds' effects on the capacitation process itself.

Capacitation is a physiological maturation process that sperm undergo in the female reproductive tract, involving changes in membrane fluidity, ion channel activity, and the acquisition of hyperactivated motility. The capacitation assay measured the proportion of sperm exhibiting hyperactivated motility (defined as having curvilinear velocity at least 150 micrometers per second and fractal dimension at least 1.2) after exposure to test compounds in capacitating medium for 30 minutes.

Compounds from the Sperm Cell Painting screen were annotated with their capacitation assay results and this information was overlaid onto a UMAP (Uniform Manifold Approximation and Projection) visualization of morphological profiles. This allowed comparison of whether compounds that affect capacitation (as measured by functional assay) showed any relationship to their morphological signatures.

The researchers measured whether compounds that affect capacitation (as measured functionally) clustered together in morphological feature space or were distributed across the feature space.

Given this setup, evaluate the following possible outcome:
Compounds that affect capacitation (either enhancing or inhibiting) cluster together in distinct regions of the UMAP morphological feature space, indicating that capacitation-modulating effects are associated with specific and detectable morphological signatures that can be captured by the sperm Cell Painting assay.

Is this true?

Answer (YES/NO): NO